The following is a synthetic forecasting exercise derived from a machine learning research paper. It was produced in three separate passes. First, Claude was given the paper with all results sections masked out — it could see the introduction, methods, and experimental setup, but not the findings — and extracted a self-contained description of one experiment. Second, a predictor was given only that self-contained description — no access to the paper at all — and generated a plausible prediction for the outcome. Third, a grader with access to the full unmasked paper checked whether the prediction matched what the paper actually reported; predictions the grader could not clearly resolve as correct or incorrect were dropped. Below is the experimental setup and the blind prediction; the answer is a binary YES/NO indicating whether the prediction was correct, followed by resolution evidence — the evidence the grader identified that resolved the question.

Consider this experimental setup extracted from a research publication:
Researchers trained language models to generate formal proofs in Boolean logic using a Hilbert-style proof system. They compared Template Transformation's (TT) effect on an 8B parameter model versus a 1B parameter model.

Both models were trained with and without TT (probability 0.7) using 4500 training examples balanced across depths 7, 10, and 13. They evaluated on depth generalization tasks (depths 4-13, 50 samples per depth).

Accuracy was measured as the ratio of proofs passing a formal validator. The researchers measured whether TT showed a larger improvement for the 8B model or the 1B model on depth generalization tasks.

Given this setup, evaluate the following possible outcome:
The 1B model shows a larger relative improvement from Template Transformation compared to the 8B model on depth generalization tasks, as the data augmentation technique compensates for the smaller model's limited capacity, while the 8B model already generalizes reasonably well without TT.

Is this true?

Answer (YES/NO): NO